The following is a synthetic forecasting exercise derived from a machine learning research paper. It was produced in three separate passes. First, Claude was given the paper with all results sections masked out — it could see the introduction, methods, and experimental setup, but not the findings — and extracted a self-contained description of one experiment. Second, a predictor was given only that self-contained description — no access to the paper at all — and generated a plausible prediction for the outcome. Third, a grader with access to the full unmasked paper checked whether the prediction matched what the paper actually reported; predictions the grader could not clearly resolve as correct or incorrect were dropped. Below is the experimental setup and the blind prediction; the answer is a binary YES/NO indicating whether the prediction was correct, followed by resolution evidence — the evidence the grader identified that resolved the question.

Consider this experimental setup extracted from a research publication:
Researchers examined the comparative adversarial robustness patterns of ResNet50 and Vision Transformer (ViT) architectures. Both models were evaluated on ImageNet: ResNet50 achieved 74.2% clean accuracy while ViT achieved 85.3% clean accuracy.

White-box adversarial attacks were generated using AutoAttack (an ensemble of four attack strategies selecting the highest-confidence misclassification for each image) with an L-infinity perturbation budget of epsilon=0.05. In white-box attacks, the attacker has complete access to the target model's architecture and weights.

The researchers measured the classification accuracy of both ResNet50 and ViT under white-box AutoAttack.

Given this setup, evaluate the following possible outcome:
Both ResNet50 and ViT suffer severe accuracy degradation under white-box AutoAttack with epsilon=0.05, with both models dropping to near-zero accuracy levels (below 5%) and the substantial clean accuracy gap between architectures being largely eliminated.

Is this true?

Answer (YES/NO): NO